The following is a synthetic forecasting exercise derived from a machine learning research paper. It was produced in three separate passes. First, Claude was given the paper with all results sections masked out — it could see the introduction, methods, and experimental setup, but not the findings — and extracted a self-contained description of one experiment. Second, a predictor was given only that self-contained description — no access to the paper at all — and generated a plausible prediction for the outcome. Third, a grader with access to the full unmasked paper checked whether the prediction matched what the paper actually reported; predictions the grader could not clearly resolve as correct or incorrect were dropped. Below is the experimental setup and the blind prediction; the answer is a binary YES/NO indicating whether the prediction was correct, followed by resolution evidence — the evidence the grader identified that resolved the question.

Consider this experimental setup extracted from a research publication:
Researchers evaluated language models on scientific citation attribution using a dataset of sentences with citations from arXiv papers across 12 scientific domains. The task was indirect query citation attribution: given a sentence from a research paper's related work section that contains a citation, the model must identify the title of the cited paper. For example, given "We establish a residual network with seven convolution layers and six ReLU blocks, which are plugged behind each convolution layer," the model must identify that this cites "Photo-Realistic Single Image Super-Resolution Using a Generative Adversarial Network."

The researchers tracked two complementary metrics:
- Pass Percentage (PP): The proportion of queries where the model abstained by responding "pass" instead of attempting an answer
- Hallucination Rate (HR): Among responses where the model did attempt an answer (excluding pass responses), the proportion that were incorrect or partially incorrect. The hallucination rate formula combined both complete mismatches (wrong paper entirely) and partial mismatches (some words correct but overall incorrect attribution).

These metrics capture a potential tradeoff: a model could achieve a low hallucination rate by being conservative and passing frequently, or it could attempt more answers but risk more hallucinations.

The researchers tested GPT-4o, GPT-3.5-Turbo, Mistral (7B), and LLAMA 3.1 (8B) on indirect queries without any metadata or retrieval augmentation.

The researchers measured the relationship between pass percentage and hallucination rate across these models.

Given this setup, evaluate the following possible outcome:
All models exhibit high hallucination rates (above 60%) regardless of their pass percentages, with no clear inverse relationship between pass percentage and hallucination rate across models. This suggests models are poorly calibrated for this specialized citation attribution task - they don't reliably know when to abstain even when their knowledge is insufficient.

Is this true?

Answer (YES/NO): NO